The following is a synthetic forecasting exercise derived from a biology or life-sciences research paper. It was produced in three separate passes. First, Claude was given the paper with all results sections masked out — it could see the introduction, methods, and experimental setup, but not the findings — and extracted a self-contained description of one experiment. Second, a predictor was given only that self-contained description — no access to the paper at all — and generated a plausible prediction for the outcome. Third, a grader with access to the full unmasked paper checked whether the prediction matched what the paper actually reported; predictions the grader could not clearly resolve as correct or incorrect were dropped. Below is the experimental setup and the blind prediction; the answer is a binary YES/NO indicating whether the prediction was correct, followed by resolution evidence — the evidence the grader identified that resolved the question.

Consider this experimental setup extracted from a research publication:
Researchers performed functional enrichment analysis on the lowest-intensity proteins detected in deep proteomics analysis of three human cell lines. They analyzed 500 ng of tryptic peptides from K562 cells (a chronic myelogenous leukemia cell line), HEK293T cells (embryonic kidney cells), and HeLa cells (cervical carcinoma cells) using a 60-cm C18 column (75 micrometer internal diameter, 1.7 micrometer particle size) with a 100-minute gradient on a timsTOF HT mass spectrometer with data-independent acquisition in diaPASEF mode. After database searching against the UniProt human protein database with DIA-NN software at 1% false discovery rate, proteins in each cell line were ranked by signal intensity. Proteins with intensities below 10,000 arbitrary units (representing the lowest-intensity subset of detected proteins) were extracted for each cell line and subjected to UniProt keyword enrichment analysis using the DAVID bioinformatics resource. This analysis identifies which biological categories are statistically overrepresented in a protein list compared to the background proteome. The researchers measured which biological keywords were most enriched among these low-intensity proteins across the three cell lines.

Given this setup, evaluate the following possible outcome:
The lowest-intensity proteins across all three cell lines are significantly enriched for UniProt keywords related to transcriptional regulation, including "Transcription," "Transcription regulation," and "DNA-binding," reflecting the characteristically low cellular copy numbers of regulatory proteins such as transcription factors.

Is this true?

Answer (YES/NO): YES